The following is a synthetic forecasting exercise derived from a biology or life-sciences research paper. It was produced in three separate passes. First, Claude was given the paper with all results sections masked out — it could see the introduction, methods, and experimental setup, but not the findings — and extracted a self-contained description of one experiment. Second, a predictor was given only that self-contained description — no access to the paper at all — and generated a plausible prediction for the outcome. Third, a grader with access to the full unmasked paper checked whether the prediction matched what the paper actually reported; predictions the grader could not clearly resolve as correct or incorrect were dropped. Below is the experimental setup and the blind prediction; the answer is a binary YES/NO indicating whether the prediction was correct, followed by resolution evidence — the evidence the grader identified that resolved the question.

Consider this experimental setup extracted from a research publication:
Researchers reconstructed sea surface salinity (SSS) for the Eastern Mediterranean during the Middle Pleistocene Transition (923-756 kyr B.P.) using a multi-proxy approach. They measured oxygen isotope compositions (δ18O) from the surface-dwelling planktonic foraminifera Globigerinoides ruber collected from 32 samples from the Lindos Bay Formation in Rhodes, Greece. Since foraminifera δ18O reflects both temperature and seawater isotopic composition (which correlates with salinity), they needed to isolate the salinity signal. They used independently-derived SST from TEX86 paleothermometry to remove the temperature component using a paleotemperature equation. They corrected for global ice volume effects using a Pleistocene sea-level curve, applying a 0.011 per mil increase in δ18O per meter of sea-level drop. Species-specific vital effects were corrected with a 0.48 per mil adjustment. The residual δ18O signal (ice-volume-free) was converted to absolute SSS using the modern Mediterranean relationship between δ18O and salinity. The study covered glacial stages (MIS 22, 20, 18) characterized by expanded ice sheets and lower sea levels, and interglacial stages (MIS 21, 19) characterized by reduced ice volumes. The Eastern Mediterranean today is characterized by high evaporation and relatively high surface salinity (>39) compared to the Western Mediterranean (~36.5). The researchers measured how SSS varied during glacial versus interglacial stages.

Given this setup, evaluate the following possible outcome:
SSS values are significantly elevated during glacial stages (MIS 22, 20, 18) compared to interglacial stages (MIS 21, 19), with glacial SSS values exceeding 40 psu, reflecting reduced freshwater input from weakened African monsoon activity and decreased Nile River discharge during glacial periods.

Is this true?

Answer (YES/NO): NO